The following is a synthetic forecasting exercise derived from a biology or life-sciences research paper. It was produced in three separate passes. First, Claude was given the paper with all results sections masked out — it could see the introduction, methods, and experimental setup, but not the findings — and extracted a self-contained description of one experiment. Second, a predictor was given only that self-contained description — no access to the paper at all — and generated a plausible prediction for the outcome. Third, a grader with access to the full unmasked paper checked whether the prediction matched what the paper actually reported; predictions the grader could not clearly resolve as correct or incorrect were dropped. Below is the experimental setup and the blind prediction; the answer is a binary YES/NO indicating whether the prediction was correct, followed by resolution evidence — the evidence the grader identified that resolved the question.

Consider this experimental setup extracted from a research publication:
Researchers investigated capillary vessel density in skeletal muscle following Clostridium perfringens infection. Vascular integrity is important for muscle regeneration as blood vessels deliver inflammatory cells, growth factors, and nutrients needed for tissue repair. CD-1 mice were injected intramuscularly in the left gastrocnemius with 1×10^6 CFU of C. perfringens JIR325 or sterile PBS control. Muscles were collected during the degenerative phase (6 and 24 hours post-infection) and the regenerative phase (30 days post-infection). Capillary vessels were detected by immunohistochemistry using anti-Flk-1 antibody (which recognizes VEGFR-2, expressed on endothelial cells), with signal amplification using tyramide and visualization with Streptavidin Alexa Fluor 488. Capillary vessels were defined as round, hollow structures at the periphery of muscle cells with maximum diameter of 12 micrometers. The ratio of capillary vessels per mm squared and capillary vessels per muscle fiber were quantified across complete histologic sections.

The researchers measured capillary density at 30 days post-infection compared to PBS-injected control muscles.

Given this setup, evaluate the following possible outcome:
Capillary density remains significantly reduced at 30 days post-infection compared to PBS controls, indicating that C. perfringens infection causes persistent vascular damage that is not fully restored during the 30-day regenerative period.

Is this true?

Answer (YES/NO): NO